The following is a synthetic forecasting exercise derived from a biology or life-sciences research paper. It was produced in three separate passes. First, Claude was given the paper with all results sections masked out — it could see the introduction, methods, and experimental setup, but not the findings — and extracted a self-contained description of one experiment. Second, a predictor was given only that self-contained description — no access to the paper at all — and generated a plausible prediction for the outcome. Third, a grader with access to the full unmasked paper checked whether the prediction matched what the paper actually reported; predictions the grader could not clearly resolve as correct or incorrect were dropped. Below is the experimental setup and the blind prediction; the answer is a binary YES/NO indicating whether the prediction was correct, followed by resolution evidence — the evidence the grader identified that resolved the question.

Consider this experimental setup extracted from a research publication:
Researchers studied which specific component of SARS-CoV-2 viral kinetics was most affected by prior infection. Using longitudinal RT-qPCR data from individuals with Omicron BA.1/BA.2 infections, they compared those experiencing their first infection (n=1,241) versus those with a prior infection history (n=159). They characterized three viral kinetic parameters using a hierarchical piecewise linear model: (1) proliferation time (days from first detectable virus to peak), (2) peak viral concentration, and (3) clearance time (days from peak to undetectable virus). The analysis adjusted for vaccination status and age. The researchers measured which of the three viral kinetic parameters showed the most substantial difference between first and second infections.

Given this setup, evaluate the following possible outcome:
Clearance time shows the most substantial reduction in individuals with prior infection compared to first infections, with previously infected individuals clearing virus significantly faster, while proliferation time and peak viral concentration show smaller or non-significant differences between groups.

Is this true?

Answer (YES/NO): YES